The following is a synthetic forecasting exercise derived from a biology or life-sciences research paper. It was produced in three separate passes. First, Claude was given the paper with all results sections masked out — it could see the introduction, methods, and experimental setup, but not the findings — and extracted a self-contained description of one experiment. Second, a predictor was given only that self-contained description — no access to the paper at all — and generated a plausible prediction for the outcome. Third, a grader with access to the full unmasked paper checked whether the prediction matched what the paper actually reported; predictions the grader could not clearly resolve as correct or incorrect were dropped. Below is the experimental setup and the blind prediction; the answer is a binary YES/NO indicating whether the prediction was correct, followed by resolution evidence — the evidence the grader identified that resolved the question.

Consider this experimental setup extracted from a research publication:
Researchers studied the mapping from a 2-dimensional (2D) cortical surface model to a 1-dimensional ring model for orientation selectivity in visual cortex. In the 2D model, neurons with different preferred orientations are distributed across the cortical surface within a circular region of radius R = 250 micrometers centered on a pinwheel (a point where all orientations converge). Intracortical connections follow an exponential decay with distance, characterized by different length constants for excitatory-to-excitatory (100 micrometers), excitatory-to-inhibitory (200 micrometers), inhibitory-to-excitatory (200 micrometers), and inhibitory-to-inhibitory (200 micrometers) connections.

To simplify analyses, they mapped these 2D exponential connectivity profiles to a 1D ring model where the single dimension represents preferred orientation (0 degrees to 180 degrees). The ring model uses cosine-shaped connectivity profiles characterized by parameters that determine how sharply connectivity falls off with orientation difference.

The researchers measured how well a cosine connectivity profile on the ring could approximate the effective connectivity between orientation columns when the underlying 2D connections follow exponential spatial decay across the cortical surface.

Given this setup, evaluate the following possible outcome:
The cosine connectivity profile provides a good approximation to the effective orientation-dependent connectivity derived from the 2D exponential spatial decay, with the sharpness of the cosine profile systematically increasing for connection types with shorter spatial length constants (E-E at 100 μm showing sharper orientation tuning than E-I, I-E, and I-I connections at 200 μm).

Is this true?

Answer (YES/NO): YES